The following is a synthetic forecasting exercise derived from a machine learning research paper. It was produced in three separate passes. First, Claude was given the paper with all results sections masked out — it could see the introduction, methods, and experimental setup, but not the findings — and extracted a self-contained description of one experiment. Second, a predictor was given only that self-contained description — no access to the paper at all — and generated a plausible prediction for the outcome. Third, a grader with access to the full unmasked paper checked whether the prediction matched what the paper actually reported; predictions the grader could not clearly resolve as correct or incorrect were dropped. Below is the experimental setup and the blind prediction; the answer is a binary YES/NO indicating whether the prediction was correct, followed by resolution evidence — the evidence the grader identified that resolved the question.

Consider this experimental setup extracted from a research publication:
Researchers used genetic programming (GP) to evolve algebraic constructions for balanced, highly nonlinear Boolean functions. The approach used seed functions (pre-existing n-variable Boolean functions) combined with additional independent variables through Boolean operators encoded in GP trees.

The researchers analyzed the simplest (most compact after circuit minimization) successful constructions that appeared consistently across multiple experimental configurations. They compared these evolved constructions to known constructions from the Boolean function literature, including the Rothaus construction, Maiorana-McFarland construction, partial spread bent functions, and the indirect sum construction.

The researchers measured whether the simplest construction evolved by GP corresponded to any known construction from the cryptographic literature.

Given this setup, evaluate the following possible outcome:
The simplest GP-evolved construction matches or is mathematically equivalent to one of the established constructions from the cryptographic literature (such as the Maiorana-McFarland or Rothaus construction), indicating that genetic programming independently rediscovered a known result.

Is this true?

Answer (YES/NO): YES